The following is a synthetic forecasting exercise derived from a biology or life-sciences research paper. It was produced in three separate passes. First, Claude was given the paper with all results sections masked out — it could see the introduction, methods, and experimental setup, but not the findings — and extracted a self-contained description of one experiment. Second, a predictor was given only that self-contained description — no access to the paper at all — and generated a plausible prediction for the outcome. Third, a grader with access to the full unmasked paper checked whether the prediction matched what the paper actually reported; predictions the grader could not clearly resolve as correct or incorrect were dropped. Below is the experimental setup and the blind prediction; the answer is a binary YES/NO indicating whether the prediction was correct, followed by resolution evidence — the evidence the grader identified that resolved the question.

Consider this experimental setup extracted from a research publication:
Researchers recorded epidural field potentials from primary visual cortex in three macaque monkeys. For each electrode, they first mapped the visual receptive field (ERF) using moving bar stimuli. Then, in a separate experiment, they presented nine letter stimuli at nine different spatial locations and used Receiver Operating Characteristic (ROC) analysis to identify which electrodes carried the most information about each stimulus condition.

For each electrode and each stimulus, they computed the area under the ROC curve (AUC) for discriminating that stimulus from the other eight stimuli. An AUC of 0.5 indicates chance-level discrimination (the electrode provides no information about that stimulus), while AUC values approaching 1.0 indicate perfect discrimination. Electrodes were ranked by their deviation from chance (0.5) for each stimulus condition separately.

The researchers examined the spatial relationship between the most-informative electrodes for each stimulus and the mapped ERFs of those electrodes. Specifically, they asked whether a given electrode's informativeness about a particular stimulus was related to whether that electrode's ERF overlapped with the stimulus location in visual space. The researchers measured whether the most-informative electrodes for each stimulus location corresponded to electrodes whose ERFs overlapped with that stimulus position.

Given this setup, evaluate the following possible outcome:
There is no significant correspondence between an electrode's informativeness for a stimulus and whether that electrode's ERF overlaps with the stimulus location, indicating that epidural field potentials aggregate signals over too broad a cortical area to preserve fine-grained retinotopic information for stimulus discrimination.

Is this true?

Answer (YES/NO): NO